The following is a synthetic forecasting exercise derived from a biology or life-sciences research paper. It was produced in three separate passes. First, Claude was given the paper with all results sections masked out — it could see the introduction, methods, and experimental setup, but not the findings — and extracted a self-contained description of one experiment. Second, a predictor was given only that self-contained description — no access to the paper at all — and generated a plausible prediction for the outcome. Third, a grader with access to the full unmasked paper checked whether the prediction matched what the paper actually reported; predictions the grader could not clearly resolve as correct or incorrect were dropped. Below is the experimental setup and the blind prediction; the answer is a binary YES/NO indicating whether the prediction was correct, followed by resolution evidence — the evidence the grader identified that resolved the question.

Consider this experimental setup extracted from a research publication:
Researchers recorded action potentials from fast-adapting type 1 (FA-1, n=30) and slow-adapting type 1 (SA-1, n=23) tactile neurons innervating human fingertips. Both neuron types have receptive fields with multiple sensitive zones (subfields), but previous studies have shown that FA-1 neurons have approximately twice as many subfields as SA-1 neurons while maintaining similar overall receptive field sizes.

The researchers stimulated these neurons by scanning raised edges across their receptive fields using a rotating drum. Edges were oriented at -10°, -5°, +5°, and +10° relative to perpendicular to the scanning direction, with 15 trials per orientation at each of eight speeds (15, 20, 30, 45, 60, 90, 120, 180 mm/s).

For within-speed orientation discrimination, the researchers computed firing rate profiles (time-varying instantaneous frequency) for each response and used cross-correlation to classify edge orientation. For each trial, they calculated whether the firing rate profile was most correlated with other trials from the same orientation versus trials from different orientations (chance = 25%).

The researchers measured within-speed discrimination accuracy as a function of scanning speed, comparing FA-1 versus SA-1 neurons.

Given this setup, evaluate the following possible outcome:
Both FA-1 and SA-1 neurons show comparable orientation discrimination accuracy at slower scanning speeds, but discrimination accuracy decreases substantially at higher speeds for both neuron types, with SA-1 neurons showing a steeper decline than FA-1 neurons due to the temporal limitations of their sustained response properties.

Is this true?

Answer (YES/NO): NO